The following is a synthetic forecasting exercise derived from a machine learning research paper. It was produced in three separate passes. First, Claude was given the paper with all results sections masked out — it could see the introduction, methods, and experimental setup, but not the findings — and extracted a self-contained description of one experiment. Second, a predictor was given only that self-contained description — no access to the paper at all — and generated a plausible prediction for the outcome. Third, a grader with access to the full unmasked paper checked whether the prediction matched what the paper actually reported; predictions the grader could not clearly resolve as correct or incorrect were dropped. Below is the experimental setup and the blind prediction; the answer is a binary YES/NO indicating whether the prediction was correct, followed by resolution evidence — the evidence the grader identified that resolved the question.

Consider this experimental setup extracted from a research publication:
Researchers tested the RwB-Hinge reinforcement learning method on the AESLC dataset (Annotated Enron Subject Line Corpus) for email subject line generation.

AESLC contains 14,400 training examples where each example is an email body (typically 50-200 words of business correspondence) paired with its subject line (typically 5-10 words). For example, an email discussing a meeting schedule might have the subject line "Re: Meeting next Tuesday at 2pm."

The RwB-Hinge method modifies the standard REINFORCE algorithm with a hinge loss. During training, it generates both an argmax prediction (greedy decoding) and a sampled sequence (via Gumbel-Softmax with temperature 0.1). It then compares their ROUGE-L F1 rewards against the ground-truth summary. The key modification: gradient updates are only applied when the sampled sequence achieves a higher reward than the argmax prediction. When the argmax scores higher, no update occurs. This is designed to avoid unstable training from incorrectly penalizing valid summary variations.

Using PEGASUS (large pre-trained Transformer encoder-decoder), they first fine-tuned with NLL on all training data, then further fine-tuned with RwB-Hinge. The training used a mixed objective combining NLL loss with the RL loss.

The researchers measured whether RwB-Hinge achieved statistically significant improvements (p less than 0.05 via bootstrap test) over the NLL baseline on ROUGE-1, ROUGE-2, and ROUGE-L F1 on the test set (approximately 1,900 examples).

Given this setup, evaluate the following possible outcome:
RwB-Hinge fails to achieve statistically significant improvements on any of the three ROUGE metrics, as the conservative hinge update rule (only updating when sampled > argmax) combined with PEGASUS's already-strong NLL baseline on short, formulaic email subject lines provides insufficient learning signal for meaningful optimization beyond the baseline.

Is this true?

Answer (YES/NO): NO